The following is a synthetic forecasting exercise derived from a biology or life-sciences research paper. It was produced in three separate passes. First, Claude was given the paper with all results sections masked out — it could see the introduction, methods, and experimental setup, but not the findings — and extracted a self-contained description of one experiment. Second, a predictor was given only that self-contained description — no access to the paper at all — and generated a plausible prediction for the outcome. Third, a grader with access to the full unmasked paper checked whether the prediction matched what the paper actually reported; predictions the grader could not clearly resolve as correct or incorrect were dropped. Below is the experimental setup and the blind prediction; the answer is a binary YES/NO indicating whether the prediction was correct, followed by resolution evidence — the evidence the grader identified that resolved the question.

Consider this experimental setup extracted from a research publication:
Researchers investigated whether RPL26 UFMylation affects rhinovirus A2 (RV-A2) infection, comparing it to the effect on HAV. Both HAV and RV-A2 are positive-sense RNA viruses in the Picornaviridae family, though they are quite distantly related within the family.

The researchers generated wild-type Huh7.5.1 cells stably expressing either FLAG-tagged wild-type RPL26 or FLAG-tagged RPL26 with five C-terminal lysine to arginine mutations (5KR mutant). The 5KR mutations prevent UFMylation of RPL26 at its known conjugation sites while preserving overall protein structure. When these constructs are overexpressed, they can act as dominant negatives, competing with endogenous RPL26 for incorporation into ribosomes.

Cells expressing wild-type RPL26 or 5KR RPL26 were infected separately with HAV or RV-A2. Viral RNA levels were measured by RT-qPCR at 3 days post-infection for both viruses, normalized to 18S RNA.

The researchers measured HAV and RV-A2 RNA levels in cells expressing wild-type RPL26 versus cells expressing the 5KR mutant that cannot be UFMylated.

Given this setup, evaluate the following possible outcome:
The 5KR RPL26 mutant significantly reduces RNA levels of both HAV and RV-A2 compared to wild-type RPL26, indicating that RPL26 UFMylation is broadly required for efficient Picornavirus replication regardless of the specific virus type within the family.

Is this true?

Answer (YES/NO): NO